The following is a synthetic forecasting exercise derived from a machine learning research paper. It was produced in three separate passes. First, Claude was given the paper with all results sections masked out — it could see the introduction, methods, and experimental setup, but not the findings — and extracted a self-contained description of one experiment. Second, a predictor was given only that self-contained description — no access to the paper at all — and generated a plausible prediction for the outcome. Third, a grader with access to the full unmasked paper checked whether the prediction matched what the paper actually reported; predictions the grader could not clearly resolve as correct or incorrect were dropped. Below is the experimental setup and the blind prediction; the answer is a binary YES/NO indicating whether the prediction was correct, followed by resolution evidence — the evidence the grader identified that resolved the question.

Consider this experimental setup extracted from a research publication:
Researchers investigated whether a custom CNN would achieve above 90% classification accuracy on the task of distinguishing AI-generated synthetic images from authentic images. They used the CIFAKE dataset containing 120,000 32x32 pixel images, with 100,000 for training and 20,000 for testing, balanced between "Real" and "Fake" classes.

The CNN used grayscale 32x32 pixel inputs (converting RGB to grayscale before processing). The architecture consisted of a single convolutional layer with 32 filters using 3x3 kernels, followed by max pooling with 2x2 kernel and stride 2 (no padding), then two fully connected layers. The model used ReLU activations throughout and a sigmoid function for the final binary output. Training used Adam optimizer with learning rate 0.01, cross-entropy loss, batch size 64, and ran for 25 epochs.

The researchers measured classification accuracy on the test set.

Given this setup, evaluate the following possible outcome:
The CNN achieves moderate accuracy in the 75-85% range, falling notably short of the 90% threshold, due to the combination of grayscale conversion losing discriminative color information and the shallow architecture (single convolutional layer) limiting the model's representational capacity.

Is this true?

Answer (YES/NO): NO